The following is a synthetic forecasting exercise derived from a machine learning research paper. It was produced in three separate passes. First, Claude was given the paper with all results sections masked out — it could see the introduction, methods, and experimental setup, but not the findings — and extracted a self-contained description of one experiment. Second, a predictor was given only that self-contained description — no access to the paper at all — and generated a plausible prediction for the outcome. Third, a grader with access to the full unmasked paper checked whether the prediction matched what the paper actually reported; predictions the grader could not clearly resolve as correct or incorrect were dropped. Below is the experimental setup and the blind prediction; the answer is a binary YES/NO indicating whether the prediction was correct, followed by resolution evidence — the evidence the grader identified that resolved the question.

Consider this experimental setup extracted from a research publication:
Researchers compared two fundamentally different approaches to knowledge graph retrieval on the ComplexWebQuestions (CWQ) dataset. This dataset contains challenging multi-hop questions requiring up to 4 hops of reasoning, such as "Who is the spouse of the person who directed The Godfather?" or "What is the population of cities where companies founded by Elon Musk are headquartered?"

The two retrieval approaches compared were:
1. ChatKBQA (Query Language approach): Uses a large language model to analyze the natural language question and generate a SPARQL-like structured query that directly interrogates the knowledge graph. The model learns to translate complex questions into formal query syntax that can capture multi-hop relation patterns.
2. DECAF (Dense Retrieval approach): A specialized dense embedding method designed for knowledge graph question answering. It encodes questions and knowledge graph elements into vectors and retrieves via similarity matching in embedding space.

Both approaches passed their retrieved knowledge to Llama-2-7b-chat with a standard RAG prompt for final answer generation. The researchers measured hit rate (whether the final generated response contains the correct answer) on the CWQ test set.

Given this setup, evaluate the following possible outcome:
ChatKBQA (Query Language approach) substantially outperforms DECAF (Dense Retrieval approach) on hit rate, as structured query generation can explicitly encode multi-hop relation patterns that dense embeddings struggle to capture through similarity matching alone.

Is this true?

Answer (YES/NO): YES